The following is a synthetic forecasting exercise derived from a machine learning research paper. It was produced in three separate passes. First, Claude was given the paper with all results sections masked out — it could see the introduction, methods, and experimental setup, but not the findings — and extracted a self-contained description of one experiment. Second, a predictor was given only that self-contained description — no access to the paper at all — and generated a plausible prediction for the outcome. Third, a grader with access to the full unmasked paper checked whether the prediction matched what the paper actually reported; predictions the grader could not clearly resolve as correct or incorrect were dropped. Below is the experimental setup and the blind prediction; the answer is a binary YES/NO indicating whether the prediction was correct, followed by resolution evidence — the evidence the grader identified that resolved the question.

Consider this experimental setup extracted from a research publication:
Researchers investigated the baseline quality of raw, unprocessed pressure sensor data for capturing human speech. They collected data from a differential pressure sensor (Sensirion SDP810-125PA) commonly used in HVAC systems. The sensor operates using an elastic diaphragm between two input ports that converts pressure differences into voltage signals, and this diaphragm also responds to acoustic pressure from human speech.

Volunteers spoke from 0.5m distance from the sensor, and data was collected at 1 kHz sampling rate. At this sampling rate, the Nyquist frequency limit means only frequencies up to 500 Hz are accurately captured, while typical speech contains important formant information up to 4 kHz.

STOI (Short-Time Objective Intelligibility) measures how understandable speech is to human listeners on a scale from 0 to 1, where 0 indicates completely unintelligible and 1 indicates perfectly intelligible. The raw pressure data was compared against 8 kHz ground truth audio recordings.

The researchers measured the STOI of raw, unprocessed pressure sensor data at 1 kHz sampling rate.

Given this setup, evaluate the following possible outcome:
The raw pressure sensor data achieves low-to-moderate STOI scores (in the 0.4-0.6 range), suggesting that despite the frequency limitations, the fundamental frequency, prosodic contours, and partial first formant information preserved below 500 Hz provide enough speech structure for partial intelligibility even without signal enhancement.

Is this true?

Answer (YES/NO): NO